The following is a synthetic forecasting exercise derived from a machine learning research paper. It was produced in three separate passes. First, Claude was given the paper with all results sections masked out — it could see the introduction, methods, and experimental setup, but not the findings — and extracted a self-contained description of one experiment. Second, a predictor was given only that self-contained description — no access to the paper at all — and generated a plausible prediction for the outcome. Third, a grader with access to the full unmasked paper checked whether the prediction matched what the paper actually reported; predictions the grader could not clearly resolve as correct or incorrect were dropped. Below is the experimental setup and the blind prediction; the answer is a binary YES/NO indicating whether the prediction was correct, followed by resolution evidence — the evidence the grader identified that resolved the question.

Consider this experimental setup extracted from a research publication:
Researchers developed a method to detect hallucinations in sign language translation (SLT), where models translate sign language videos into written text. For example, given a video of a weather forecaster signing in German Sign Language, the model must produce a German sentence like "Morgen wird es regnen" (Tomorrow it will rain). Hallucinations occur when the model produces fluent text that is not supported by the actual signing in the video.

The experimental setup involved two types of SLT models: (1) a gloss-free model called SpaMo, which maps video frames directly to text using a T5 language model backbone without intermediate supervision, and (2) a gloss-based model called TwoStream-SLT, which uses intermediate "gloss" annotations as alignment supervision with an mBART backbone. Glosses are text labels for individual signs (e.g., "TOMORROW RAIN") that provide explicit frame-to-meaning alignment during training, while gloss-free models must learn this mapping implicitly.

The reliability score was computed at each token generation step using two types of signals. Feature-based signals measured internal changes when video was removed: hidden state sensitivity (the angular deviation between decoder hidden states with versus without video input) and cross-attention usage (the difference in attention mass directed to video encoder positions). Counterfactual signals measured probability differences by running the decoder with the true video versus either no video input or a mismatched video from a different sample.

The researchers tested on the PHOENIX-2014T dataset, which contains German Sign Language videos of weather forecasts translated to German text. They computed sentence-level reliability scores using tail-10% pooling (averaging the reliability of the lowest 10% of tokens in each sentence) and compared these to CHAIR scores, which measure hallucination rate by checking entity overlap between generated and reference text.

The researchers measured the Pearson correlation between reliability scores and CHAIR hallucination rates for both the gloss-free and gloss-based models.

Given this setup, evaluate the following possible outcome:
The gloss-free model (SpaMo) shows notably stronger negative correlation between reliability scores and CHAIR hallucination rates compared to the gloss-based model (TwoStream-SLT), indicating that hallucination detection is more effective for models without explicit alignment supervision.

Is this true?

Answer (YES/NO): YES